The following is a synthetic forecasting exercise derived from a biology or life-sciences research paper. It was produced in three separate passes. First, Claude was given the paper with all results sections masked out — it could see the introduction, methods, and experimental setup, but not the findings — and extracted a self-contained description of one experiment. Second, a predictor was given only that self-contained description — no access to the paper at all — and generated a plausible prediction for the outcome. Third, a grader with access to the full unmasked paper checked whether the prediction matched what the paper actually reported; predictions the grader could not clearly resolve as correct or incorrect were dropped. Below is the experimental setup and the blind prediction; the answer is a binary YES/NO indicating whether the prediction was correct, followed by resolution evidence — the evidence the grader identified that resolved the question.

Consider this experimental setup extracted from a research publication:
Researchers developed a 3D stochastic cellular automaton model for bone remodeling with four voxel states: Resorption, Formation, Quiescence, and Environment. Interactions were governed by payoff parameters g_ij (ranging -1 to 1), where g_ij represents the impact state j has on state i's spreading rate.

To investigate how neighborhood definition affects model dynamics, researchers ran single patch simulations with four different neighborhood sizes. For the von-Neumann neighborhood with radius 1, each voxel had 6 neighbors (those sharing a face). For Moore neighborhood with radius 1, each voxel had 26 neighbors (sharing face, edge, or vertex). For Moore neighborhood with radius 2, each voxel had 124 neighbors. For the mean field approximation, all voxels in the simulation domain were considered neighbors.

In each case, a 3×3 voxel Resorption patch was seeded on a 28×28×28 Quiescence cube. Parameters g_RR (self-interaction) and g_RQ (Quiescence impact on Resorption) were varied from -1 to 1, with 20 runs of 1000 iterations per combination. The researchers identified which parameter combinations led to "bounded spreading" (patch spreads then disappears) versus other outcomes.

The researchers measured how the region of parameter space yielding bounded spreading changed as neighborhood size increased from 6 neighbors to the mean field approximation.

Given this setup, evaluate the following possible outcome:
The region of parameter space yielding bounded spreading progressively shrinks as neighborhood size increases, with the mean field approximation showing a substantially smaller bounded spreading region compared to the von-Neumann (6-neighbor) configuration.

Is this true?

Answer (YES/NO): YES